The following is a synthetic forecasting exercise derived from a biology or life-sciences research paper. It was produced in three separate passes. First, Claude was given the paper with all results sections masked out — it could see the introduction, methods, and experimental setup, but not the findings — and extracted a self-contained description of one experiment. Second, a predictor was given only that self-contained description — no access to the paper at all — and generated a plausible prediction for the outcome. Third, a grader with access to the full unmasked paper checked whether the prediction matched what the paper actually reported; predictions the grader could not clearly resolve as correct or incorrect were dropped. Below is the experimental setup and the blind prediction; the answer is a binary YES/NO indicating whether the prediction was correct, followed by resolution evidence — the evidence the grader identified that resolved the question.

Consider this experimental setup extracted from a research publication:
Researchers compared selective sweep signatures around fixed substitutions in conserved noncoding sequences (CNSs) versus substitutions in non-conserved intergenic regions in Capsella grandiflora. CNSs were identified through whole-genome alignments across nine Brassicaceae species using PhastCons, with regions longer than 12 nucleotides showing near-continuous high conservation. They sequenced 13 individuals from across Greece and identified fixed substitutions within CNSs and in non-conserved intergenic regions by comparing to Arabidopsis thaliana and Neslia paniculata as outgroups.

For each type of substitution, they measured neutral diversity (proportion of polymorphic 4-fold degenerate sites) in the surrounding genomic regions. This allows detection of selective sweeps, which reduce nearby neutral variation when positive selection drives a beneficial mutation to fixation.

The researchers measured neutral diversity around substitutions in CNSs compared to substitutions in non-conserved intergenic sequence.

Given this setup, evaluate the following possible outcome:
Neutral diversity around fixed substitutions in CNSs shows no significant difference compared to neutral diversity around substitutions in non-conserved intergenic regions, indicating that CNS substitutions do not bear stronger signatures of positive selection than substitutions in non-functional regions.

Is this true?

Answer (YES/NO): NO